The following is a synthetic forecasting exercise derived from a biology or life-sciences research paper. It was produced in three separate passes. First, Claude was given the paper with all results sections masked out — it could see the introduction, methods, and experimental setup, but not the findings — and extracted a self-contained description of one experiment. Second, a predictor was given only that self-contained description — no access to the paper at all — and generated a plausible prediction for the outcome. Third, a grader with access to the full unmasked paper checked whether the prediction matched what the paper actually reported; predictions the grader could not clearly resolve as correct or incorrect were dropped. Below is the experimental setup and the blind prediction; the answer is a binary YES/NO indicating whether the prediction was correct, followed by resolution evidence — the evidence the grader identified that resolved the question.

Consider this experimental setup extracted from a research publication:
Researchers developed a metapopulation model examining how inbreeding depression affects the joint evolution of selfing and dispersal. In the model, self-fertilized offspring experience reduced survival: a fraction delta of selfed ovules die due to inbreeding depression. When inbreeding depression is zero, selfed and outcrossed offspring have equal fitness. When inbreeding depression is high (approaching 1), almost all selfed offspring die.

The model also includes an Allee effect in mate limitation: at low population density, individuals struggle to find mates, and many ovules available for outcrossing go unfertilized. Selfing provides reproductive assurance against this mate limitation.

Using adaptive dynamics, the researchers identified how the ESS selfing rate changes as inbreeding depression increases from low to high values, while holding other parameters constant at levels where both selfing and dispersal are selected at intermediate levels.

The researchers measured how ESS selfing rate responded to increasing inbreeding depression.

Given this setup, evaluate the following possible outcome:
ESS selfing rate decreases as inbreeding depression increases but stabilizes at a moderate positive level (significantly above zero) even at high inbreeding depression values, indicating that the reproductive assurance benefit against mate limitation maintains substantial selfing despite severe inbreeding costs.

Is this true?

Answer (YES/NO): NO